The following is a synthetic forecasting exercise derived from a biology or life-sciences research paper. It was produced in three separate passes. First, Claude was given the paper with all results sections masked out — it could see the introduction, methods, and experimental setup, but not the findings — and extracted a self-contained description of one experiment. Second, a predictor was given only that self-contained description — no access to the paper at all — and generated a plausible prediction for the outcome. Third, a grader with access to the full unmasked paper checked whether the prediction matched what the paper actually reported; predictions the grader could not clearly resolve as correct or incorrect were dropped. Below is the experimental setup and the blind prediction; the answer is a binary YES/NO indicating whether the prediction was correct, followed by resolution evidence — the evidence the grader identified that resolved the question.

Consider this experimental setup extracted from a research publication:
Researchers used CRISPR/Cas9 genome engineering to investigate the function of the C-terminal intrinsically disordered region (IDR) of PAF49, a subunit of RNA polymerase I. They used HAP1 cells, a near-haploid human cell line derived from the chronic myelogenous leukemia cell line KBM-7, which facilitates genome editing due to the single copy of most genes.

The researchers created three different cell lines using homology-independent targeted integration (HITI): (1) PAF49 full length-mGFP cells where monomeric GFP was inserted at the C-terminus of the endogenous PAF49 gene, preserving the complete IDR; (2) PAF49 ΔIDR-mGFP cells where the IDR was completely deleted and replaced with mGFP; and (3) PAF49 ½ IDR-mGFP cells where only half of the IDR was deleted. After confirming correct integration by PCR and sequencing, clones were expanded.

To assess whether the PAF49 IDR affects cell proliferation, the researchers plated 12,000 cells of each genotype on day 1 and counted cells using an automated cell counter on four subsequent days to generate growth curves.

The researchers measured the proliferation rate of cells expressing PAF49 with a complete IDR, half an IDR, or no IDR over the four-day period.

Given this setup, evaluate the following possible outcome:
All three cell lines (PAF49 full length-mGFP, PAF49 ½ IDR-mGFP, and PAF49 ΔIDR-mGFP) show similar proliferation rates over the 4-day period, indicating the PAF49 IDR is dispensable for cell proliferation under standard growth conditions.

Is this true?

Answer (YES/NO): YES